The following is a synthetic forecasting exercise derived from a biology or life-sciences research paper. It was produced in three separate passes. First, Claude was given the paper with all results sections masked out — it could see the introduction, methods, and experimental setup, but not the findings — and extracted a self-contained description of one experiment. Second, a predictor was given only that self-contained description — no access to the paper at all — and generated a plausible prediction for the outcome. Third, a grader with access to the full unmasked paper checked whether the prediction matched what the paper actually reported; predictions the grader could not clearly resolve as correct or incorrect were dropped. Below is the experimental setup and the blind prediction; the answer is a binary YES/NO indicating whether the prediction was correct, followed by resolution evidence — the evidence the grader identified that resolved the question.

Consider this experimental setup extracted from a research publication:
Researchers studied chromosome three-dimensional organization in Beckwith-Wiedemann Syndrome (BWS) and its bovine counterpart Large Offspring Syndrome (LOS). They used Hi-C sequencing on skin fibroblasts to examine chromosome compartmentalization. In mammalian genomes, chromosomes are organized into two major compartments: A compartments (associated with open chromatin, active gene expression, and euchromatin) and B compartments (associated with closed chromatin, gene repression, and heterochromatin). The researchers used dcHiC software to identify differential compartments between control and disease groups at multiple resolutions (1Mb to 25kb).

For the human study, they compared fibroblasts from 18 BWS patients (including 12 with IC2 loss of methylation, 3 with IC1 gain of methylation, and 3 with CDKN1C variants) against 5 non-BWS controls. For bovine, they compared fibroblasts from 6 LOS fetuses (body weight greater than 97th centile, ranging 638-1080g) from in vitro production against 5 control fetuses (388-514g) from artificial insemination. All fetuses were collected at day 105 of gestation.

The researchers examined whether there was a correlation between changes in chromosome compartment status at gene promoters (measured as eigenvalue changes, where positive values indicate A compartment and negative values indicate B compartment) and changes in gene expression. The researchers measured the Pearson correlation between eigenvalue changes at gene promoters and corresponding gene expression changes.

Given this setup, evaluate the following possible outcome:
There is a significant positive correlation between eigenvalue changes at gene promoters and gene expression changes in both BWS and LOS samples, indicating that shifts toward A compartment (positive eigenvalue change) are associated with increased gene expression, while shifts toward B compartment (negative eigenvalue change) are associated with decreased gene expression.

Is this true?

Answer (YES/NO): NO